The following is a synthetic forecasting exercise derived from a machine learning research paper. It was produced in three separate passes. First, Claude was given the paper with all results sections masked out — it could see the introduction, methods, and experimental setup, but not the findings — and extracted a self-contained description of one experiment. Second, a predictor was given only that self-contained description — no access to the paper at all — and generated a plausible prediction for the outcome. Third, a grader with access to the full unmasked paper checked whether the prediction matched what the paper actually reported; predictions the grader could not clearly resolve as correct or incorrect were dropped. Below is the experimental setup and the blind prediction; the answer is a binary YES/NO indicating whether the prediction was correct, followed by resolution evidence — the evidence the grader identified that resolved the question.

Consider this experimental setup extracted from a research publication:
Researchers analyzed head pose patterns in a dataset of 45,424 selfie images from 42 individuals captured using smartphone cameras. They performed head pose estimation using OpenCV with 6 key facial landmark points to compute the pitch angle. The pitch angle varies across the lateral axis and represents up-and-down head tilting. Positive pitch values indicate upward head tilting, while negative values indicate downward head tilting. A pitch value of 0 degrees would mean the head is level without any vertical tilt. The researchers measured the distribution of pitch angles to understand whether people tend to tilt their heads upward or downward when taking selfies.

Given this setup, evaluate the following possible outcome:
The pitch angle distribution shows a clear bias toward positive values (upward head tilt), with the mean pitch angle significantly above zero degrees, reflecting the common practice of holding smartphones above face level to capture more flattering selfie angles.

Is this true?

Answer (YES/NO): NO